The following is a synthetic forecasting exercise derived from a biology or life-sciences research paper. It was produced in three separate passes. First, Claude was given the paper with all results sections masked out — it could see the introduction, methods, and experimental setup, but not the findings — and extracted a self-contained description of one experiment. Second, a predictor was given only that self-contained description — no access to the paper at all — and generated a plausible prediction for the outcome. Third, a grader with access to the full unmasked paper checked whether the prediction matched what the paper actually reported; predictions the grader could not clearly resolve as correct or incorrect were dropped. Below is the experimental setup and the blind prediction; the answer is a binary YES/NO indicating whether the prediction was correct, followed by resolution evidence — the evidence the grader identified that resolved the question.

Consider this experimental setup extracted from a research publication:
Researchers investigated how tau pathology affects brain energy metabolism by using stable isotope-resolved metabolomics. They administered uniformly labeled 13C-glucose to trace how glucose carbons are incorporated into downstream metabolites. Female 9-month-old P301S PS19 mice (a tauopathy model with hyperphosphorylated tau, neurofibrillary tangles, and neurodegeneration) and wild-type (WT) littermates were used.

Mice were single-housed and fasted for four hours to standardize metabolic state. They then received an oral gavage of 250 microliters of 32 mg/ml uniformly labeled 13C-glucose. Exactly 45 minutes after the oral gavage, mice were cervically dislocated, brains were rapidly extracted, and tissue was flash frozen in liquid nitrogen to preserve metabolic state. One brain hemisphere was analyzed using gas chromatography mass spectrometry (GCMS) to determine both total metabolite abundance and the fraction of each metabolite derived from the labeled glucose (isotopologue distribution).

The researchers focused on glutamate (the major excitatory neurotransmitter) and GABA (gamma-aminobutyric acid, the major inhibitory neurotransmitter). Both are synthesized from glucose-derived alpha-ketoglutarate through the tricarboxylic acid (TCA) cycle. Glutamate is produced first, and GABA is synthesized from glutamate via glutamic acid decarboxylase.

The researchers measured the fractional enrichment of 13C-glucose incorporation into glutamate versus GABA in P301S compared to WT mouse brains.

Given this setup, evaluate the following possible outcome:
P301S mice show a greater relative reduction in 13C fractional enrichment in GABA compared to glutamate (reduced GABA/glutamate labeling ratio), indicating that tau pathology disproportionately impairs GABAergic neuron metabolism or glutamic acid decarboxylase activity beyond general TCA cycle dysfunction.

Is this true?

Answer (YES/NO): NO